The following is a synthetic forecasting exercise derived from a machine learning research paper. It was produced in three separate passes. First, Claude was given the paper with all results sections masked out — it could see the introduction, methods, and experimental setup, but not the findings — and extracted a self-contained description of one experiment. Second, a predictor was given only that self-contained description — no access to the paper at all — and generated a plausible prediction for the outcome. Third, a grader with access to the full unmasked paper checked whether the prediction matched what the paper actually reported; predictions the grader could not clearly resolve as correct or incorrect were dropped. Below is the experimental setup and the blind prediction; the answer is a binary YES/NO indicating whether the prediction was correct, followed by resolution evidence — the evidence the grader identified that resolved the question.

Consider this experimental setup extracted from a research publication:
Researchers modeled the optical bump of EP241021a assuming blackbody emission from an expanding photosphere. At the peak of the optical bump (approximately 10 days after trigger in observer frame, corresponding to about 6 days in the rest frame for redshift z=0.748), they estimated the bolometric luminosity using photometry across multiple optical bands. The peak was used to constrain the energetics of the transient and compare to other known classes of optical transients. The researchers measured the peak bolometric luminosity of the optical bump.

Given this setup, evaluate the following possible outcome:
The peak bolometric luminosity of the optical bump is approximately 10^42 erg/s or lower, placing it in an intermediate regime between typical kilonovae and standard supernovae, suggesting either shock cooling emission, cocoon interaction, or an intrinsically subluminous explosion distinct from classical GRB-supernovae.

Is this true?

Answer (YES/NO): NO